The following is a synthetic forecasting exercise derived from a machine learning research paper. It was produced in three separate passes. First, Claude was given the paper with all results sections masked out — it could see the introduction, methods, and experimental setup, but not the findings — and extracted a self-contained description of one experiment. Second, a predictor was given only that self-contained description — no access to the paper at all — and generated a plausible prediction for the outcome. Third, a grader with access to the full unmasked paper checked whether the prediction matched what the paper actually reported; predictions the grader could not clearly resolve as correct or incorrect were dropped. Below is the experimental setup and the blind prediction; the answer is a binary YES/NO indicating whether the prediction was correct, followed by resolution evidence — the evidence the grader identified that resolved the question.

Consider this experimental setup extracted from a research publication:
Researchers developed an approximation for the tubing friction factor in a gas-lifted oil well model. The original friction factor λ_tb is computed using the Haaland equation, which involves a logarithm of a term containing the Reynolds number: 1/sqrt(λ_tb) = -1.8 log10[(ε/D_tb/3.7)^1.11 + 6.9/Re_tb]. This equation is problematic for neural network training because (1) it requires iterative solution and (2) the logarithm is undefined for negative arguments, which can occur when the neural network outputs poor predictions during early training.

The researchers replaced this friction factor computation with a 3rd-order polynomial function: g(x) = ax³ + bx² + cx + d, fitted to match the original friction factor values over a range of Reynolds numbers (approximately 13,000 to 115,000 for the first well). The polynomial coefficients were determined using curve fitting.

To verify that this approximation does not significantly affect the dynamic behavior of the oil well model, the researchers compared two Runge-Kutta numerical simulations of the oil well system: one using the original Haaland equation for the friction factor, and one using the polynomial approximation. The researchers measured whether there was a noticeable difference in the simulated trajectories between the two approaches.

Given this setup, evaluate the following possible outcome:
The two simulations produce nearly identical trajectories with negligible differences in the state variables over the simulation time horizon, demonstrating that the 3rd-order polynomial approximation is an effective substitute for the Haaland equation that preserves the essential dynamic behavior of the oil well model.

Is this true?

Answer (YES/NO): YES